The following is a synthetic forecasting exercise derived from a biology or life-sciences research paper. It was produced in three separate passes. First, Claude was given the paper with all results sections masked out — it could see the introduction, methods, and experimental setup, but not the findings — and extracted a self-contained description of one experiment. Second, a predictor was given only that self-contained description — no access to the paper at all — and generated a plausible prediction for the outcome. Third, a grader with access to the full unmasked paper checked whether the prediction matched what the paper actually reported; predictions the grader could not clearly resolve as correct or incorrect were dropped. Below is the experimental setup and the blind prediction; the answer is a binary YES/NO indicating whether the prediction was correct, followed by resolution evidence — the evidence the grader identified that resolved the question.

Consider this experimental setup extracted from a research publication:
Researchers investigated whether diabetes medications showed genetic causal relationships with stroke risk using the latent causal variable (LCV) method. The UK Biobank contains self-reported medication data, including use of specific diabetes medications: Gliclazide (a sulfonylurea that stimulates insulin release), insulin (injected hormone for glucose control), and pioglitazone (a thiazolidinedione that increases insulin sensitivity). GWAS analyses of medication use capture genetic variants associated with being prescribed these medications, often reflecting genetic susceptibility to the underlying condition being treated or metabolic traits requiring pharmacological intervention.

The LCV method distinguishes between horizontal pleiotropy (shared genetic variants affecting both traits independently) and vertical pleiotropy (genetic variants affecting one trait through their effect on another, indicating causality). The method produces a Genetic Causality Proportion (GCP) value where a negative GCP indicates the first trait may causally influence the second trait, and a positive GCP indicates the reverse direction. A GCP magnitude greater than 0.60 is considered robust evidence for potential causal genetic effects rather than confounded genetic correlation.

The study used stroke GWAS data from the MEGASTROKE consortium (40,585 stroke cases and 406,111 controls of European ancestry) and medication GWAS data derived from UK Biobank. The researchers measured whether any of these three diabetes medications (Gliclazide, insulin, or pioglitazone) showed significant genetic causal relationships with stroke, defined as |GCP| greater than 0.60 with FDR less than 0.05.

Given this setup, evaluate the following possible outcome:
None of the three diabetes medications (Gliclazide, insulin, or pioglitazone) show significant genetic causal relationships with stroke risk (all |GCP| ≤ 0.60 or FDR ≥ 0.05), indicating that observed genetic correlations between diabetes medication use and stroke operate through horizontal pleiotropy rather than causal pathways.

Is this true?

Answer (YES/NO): NO